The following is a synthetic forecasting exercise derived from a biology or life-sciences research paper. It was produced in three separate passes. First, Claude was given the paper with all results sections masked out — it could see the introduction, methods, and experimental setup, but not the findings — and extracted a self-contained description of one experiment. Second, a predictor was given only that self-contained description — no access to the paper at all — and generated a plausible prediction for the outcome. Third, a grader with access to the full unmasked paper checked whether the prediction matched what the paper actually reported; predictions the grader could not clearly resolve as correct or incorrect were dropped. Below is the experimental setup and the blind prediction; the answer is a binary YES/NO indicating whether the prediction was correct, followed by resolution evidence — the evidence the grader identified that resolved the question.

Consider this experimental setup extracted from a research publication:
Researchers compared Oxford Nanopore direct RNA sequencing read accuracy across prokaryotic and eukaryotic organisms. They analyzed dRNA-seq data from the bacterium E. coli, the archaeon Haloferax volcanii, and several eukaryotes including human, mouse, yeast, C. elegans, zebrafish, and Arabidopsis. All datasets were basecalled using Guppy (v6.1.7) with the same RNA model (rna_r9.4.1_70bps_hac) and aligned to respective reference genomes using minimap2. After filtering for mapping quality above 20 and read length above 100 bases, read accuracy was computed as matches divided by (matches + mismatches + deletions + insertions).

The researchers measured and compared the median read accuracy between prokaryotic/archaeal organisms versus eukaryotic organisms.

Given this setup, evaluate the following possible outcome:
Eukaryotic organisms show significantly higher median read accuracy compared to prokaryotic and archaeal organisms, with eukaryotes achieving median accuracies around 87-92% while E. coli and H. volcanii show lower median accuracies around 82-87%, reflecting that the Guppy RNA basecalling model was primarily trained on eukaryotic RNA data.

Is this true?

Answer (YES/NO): NO